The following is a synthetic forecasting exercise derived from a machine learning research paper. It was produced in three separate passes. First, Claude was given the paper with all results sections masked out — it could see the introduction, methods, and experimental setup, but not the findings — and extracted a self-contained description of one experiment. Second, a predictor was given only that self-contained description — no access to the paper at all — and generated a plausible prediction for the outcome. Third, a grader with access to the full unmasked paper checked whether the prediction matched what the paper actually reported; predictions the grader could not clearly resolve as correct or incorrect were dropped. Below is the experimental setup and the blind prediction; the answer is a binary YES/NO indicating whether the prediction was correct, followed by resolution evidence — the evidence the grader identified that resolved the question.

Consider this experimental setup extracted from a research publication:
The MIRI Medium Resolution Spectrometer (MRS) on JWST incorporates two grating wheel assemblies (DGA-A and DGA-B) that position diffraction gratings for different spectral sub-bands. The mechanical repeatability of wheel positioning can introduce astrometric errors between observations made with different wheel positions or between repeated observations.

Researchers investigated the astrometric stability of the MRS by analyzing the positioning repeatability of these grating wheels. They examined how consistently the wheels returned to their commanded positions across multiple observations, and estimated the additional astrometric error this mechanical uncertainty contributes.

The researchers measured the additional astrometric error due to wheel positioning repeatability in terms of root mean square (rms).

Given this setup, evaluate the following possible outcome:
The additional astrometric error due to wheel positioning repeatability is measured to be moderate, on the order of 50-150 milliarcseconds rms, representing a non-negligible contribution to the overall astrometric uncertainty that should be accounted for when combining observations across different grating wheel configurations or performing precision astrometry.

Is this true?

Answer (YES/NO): NO